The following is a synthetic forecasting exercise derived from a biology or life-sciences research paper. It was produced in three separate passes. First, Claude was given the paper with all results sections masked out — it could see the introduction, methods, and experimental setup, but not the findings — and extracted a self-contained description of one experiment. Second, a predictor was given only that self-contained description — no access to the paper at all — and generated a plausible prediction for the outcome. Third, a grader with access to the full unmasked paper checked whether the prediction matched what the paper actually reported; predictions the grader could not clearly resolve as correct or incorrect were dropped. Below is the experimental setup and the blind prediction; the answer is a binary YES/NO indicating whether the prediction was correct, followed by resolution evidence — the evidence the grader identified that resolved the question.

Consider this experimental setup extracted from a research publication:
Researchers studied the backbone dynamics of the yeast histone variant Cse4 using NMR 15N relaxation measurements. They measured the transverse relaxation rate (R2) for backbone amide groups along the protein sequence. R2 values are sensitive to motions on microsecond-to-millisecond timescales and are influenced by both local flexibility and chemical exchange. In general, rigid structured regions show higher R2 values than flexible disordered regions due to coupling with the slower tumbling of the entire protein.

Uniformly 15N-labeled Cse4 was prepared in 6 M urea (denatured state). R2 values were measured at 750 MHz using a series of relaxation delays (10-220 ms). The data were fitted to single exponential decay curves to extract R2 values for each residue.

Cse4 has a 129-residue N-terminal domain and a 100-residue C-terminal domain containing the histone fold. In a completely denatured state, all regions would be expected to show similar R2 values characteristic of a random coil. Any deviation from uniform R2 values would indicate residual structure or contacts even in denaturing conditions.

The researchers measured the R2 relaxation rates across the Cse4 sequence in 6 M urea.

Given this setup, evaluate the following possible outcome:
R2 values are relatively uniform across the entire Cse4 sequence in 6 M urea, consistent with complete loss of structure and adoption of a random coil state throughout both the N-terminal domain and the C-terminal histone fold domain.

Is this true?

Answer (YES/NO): NO